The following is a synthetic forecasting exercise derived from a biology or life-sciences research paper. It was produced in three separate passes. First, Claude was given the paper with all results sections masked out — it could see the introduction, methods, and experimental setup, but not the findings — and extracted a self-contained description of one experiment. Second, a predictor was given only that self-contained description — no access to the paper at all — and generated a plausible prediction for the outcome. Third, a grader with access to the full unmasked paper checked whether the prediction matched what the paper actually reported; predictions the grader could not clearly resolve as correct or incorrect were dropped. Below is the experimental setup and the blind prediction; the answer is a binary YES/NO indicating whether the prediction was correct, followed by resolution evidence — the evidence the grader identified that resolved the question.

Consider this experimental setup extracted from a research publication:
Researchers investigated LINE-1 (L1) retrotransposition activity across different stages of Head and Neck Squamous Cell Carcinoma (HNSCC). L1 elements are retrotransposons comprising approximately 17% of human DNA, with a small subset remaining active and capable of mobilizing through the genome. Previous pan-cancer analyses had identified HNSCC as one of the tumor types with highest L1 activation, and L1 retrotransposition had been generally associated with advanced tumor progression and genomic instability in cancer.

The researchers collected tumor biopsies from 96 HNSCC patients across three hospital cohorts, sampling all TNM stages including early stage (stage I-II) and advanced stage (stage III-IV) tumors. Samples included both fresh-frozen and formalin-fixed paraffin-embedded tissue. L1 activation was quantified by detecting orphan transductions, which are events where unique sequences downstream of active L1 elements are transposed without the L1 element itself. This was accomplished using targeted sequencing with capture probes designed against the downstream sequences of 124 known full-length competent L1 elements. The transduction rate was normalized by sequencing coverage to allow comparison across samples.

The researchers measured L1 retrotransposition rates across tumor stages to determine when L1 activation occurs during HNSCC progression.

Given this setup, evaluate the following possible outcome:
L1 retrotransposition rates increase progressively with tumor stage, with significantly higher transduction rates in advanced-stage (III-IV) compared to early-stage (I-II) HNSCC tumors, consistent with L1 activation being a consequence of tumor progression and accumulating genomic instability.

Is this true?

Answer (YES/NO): NO